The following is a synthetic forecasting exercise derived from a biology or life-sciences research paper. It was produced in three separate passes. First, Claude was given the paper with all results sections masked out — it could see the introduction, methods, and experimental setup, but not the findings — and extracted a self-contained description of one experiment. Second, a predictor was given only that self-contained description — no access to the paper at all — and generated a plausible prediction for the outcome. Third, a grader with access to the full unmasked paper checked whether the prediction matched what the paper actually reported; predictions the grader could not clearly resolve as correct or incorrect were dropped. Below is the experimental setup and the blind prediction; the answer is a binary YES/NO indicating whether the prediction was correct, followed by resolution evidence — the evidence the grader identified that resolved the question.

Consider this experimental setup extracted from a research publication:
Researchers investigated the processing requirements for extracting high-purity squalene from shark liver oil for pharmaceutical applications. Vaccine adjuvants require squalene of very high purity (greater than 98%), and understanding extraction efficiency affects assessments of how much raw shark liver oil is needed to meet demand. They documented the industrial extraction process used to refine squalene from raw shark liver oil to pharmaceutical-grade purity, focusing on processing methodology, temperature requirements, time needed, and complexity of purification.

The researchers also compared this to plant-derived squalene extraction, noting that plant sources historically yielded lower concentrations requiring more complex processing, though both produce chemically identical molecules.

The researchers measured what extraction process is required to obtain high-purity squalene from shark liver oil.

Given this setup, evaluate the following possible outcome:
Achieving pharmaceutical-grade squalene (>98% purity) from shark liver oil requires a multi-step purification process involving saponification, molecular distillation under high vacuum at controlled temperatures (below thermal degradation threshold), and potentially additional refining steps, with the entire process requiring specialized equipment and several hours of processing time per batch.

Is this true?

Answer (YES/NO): NO